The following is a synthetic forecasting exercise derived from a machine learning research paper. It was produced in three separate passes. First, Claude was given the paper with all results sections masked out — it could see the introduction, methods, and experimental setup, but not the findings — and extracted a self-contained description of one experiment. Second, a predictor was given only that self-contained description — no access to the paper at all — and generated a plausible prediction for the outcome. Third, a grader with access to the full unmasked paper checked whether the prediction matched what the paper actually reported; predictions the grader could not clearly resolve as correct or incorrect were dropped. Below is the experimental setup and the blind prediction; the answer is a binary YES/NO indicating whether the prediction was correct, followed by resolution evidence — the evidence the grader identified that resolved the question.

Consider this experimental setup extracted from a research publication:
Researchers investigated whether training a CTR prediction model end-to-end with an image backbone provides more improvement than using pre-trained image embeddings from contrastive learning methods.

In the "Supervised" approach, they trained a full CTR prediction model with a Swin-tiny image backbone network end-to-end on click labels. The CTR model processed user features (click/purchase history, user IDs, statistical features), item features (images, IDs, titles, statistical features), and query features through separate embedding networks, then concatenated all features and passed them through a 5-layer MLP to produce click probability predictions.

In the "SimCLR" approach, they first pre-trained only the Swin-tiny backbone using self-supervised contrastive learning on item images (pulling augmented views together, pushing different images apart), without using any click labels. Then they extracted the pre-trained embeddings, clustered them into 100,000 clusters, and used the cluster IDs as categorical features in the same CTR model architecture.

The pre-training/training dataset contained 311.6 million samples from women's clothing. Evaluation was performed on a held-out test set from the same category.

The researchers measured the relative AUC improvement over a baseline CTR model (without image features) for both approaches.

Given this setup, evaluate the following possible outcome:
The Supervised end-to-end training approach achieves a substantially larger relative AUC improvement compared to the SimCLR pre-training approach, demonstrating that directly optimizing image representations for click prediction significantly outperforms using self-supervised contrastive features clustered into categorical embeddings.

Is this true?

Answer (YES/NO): NO